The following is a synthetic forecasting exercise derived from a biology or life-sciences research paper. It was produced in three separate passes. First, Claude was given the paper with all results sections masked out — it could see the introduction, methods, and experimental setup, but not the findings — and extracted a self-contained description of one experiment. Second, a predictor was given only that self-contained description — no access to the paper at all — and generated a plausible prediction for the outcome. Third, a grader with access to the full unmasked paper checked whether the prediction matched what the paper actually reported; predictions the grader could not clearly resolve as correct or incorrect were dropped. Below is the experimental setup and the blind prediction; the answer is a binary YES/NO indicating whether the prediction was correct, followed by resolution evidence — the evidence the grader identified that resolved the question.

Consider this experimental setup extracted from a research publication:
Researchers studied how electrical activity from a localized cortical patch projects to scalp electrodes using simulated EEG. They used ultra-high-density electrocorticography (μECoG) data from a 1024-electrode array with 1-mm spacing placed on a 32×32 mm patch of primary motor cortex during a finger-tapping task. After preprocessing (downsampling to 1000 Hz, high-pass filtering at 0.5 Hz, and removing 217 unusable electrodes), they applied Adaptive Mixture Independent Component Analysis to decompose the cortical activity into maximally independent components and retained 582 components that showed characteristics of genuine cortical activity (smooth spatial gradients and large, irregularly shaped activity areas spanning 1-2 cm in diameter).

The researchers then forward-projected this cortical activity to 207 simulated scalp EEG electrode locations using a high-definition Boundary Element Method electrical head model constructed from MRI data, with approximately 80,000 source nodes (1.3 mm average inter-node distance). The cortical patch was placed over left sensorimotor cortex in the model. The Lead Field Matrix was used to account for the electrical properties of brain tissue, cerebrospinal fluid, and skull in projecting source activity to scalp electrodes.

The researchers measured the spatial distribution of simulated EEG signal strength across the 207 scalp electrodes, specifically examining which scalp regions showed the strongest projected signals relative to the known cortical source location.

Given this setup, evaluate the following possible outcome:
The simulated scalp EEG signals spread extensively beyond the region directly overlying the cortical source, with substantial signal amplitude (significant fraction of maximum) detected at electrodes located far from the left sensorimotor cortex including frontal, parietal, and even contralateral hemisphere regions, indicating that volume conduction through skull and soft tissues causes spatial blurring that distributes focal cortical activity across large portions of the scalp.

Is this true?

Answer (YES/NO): YES